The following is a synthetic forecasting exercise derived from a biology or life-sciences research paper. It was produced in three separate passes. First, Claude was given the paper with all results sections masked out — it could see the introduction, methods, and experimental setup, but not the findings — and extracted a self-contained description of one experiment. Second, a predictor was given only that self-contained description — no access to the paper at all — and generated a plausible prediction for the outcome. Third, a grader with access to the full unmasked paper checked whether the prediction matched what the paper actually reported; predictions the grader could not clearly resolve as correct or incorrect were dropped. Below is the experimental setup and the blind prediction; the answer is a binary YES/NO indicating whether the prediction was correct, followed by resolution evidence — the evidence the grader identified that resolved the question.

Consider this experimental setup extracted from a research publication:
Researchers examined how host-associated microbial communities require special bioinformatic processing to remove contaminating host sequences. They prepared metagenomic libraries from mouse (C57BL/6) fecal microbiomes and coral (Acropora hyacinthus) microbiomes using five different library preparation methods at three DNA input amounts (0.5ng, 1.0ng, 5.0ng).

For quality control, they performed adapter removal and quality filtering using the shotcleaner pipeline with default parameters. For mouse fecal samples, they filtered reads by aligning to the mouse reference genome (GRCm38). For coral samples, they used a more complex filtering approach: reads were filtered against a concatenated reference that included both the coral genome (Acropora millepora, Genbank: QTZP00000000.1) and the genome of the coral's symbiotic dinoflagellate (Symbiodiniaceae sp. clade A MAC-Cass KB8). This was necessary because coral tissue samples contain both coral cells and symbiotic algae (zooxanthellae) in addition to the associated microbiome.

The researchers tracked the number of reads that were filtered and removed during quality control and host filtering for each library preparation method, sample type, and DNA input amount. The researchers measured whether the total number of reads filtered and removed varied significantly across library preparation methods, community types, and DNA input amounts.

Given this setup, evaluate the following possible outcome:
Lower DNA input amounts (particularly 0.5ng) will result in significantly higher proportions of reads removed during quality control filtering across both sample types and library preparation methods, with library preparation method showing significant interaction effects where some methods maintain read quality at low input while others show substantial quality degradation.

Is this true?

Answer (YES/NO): NO